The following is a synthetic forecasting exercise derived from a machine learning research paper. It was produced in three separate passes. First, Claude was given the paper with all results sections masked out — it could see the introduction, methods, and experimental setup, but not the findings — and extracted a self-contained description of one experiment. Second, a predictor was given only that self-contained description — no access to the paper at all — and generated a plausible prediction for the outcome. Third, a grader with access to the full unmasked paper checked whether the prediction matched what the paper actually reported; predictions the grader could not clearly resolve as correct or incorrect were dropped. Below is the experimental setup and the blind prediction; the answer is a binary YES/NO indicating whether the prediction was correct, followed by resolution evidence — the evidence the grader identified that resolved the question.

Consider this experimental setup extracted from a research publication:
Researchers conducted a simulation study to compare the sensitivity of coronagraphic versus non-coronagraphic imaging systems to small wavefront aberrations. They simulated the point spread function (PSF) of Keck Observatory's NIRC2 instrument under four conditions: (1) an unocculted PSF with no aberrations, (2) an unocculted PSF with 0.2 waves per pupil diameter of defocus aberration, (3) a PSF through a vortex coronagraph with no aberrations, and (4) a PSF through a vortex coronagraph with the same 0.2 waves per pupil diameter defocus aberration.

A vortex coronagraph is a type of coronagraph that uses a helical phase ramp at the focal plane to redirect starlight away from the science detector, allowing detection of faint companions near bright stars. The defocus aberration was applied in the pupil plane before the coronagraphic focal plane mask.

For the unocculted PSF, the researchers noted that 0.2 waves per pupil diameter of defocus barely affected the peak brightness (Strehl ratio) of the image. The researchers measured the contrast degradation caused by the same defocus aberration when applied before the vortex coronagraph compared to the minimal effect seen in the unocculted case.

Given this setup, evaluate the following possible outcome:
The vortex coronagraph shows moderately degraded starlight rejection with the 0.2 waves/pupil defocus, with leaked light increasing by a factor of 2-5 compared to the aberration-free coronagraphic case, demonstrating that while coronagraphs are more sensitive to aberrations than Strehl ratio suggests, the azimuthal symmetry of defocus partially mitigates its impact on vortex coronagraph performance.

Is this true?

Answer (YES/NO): NO